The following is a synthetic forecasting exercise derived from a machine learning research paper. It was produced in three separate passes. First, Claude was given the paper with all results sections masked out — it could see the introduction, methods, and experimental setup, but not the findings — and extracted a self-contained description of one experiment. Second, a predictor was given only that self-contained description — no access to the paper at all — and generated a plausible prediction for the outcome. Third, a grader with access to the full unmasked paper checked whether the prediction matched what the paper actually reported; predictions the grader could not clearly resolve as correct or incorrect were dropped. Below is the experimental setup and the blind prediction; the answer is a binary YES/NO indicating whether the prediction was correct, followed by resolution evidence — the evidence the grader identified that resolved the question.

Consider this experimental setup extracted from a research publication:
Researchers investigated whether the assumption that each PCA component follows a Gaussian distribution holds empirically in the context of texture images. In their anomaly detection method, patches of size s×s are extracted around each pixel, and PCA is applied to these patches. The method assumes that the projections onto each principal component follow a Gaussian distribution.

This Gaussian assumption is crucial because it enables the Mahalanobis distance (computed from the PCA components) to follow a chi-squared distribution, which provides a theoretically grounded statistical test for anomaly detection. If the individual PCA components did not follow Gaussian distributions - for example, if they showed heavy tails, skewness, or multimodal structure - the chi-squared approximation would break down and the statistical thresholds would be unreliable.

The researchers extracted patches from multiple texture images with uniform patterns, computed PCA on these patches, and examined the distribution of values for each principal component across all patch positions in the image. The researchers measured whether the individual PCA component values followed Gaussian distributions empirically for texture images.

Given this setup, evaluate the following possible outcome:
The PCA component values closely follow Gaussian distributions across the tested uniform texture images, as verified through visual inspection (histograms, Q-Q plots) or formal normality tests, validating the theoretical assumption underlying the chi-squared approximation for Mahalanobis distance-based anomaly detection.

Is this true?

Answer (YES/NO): YES